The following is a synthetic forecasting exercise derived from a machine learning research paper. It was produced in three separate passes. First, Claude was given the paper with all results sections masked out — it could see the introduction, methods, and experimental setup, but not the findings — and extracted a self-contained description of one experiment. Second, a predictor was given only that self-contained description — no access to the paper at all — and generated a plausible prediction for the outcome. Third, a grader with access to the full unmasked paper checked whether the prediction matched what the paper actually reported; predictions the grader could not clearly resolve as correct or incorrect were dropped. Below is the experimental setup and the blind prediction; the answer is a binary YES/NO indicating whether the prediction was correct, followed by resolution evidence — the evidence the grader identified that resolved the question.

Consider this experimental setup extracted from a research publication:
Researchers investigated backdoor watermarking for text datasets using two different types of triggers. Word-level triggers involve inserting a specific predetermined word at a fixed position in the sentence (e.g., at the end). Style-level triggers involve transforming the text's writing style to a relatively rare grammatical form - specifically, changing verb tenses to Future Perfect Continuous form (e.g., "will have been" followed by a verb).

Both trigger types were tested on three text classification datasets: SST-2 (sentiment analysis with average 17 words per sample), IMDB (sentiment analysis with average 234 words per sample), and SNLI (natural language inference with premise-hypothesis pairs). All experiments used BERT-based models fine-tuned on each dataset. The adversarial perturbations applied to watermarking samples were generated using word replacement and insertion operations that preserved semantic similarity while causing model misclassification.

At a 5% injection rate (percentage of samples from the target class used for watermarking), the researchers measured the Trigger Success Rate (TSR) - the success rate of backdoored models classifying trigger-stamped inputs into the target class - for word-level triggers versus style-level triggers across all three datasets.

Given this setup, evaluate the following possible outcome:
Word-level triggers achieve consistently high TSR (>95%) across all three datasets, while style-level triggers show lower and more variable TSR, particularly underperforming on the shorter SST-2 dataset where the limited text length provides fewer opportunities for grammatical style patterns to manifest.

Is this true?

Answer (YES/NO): NO